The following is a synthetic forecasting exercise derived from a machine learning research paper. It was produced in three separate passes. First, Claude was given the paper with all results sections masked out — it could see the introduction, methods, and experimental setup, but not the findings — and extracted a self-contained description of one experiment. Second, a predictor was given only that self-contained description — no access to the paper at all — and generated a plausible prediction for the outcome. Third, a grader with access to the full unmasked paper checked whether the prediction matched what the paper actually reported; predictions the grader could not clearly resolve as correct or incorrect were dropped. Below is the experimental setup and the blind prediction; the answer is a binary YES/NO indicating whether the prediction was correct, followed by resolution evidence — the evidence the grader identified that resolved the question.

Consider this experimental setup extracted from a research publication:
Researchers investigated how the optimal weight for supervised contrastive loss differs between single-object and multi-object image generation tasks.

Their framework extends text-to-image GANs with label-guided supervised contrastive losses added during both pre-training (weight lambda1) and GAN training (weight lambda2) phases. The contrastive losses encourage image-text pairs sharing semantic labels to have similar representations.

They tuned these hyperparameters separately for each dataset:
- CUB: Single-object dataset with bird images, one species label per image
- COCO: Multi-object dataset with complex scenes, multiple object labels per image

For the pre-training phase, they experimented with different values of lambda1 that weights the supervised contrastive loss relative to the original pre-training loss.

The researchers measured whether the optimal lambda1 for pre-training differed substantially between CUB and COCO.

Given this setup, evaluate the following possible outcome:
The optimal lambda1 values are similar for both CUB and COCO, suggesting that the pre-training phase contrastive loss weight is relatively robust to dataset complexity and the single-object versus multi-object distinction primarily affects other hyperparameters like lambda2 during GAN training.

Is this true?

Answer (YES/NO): NO